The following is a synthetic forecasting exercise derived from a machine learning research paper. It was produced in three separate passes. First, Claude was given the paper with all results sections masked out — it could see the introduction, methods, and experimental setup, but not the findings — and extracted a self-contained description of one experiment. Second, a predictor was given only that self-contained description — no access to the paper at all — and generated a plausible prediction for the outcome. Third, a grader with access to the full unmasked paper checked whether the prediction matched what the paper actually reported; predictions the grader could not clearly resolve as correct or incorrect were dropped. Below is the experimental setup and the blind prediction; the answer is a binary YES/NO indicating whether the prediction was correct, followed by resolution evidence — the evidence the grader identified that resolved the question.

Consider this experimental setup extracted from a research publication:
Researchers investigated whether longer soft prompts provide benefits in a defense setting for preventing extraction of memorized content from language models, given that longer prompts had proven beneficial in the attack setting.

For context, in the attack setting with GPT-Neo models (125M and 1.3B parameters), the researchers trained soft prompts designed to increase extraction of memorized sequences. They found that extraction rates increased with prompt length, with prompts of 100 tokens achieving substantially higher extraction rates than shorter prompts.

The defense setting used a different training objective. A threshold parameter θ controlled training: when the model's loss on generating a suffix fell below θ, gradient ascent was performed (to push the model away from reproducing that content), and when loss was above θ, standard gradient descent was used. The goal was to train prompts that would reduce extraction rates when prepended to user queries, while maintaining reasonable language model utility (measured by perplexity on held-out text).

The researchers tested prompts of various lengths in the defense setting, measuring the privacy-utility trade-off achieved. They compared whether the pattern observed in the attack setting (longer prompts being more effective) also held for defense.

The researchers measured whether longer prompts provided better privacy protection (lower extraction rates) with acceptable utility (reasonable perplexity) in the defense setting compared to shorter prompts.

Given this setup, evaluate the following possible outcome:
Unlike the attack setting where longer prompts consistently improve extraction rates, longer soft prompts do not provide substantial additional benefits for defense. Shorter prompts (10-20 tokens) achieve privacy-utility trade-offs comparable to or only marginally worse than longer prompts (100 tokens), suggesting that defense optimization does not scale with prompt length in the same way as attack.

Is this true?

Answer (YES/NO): NO